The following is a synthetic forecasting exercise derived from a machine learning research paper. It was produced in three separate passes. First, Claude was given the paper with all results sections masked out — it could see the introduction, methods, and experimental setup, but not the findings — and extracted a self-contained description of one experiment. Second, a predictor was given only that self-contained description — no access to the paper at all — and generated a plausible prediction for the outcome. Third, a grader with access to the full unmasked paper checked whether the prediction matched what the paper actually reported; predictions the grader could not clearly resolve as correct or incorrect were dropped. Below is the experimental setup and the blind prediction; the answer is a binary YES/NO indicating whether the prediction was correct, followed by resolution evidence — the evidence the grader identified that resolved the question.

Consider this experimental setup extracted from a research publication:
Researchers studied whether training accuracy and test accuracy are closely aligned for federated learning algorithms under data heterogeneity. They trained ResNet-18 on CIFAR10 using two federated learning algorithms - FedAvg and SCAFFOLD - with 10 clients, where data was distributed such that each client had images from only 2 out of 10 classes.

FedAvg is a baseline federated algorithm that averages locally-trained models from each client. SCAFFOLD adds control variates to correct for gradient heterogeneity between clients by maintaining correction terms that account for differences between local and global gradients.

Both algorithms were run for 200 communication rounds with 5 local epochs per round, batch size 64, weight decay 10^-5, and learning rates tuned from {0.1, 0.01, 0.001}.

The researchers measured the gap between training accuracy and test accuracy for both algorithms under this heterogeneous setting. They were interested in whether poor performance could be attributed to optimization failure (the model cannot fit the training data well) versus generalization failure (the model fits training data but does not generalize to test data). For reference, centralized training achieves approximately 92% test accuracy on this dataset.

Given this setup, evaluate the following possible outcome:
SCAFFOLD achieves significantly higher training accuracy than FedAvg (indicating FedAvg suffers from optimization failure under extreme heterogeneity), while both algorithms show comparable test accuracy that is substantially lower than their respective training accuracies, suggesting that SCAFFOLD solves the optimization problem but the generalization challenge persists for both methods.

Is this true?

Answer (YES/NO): NO